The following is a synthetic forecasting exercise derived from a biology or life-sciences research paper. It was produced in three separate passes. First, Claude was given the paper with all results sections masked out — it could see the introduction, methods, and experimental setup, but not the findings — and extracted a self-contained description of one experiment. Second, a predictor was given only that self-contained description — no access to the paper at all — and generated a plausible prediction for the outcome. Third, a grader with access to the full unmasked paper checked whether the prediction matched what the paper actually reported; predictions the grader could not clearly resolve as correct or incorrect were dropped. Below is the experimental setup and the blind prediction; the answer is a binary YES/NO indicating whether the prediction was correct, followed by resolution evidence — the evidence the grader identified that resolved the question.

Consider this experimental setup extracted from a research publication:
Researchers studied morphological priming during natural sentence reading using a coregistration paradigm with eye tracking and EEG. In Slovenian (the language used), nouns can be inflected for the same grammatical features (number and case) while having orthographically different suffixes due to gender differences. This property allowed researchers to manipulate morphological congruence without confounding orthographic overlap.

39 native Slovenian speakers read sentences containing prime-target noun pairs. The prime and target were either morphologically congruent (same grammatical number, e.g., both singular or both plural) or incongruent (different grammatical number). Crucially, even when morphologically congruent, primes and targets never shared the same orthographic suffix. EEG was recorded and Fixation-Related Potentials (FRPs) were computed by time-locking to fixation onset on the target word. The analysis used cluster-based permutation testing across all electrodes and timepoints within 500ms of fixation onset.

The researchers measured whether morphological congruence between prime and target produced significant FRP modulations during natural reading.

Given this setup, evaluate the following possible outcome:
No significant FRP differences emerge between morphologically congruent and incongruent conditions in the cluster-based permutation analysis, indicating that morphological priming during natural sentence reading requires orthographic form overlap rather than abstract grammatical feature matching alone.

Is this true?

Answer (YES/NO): YES